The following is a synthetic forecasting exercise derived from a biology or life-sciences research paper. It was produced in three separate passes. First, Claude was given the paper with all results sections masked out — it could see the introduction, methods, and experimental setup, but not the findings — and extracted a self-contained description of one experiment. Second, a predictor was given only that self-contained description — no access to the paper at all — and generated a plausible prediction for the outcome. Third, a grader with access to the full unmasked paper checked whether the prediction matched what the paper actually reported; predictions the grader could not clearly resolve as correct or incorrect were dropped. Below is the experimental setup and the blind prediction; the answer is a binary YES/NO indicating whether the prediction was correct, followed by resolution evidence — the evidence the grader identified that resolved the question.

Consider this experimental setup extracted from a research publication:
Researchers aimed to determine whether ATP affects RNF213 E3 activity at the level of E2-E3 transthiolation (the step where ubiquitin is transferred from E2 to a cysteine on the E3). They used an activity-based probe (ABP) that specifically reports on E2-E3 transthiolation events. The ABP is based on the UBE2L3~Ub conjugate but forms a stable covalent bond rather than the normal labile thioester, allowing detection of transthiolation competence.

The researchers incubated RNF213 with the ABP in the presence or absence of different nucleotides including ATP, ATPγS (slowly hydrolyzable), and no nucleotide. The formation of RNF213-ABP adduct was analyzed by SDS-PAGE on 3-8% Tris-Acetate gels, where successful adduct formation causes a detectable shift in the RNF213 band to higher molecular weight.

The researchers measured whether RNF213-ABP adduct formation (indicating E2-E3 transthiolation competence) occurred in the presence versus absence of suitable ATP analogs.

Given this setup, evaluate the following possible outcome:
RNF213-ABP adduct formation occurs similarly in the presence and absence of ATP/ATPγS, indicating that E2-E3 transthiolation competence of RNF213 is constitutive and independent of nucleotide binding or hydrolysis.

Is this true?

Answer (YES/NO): NO